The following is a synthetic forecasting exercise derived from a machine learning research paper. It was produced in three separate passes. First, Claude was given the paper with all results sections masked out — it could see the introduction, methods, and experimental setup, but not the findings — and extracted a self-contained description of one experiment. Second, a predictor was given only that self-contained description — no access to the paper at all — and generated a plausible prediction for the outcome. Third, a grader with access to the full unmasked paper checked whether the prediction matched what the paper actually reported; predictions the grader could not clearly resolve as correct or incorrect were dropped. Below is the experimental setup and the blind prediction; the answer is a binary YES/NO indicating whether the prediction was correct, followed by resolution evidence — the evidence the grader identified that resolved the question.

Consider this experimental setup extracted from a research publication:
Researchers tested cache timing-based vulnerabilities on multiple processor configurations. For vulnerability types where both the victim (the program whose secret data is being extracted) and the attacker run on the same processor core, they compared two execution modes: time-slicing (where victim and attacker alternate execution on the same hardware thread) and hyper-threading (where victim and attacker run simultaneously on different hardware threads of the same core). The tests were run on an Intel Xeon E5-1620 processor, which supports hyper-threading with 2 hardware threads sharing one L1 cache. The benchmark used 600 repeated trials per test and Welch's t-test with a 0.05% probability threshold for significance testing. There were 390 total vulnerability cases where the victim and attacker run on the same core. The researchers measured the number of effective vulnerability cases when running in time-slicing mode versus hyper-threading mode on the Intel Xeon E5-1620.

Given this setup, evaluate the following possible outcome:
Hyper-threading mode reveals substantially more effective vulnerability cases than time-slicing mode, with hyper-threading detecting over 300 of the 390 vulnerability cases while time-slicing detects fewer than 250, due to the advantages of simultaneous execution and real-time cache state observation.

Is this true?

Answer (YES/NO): NO